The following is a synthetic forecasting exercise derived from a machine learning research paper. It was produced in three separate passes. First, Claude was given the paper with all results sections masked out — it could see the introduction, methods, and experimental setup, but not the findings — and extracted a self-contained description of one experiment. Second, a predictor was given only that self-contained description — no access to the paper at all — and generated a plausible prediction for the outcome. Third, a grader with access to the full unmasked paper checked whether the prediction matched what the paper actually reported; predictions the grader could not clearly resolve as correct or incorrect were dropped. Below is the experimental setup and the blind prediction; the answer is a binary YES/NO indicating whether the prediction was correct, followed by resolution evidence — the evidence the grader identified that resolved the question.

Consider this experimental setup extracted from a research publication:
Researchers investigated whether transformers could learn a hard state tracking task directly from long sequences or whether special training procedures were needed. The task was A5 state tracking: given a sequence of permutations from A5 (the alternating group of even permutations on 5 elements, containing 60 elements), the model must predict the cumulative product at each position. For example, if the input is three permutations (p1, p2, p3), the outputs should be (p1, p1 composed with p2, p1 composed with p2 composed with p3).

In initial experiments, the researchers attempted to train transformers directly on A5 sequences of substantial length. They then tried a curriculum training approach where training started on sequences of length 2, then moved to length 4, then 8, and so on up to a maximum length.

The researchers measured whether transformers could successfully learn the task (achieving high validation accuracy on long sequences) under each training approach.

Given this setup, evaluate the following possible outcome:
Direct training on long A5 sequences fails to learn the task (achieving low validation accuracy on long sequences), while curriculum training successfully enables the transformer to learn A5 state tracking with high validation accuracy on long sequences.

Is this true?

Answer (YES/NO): YES